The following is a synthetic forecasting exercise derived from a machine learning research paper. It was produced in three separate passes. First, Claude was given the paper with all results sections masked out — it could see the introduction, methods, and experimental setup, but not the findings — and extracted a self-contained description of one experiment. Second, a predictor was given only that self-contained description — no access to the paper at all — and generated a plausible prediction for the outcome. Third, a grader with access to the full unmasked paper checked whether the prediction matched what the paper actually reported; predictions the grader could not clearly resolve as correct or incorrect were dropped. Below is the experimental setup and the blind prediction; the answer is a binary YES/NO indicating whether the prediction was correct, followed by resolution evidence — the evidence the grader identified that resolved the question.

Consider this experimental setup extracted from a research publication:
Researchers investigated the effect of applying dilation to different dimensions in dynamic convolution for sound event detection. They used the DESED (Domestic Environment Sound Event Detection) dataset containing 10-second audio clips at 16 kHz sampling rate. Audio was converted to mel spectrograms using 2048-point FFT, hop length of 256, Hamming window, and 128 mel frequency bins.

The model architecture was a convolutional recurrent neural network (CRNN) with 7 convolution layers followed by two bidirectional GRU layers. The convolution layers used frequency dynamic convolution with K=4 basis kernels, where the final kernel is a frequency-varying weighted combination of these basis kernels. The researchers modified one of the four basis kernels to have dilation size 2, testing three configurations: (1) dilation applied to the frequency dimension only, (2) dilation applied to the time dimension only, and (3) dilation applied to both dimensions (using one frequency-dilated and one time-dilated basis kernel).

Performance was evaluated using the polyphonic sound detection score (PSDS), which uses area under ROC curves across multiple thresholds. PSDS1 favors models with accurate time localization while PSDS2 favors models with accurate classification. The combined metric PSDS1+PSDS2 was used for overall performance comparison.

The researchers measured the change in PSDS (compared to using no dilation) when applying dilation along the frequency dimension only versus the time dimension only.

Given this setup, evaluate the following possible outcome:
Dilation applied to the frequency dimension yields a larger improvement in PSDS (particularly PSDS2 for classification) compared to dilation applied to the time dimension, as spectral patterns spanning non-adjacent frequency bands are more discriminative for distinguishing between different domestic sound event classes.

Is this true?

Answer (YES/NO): YES